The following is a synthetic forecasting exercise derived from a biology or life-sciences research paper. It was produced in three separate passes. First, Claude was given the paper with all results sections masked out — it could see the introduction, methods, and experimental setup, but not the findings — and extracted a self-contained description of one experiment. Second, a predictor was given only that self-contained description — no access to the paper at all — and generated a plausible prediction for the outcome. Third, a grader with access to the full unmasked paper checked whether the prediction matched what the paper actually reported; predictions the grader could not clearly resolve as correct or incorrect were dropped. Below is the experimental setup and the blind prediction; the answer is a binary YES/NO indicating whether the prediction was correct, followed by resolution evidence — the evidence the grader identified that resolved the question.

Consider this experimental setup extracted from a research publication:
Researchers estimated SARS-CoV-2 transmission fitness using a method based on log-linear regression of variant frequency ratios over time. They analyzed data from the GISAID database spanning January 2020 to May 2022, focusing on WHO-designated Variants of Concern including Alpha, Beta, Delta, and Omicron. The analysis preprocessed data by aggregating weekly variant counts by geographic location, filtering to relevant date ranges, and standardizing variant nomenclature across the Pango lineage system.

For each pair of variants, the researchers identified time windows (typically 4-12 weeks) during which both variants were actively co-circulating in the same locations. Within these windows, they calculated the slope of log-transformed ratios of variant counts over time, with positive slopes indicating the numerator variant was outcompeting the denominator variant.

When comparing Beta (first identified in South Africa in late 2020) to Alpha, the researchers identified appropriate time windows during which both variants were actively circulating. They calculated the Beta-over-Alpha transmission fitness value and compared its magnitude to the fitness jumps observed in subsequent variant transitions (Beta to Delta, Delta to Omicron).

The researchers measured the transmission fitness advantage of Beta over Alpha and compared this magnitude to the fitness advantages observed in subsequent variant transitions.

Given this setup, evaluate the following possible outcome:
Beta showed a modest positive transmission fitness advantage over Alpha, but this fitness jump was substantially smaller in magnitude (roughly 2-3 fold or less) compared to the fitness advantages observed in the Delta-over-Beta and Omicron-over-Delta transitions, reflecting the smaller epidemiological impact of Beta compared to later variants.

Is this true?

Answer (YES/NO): YES